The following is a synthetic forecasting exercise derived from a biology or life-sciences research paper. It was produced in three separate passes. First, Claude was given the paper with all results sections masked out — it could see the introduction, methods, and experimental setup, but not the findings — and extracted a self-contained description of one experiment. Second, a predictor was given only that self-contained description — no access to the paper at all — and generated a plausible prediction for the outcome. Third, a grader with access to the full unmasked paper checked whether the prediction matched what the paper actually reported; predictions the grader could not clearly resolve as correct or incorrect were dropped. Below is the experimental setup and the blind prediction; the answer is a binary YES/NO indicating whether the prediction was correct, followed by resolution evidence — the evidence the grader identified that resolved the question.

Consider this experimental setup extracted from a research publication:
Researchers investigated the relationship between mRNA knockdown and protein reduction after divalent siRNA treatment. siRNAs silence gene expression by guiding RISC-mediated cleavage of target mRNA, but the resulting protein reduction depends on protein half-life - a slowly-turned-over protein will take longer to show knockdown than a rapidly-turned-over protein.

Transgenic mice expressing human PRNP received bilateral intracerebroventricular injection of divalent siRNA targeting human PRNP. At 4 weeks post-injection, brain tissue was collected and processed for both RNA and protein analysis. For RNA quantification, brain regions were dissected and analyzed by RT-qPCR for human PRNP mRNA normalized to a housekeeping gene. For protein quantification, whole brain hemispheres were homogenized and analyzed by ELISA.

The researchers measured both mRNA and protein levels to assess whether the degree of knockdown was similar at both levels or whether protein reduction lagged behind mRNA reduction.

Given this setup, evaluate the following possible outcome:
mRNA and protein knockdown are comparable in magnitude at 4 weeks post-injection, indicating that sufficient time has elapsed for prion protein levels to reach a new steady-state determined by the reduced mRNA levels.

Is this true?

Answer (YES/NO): NO